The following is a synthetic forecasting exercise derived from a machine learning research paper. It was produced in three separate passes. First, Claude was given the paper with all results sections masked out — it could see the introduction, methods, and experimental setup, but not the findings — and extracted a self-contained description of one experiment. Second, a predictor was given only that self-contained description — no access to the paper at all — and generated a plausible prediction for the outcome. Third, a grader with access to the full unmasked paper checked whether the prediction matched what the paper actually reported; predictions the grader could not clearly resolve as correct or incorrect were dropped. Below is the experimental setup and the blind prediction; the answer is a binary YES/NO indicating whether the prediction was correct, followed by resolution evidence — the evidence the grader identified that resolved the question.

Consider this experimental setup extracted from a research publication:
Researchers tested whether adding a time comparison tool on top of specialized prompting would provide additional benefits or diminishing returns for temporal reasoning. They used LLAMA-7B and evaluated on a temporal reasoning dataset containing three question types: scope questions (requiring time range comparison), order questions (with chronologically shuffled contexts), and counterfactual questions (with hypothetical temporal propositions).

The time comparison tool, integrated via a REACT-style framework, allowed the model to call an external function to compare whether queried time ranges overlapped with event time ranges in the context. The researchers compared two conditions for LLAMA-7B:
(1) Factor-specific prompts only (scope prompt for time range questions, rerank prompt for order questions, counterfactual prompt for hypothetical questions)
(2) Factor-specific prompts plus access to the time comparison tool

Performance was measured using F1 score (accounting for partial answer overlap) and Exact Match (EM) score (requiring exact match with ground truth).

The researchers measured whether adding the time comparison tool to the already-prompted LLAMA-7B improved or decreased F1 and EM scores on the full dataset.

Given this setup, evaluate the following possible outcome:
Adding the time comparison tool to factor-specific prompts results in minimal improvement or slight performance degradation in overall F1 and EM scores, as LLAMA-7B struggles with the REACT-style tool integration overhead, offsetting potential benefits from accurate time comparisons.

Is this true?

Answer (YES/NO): YES